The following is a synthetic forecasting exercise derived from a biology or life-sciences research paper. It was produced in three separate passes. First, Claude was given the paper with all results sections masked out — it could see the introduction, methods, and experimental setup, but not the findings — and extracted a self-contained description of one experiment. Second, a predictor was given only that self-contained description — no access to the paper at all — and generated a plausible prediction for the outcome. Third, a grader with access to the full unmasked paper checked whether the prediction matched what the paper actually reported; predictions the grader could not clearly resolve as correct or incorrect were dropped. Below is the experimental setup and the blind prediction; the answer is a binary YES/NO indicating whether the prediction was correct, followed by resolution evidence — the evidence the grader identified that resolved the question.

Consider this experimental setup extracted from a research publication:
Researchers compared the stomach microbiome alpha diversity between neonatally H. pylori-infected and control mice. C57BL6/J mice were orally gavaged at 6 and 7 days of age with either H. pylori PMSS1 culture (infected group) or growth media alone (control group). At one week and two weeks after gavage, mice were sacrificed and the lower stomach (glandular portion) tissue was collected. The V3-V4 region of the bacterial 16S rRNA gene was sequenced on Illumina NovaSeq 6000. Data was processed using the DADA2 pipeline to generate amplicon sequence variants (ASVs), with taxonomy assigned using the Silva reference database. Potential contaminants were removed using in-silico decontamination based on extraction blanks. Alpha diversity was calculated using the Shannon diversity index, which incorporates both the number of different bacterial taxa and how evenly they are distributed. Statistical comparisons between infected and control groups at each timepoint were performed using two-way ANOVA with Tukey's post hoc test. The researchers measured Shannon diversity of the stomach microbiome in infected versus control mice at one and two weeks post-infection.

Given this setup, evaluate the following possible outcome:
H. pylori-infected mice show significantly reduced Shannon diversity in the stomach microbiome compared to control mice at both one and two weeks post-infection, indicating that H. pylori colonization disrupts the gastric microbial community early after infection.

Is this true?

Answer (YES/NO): NO